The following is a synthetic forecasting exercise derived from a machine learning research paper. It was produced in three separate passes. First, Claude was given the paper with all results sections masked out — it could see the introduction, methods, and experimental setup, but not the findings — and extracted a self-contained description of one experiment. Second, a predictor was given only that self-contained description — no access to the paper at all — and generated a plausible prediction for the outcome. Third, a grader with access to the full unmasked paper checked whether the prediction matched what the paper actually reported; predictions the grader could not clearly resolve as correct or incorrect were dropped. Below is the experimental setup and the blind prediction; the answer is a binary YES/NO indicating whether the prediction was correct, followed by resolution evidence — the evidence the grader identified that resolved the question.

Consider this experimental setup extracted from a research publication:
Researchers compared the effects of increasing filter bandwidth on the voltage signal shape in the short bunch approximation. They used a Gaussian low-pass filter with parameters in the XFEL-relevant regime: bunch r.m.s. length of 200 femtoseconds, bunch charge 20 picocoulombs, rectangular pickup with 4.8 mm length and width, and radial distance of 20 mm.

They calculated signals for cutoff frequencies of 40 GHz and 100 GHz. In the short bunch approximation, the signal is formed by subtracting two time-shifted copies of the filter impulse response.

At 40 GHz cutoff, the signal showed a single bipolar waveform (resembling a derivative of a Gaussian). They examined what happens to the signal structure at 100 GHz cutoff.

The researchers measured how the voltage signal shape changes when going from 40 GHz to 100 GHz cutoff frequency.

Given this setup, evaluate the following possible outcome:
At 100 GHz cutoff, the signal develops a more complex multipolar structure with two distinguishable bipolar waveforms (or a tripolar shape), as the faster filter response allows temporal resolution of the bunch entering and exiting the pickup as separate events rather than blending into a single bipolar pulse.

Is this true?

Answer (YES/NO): NO